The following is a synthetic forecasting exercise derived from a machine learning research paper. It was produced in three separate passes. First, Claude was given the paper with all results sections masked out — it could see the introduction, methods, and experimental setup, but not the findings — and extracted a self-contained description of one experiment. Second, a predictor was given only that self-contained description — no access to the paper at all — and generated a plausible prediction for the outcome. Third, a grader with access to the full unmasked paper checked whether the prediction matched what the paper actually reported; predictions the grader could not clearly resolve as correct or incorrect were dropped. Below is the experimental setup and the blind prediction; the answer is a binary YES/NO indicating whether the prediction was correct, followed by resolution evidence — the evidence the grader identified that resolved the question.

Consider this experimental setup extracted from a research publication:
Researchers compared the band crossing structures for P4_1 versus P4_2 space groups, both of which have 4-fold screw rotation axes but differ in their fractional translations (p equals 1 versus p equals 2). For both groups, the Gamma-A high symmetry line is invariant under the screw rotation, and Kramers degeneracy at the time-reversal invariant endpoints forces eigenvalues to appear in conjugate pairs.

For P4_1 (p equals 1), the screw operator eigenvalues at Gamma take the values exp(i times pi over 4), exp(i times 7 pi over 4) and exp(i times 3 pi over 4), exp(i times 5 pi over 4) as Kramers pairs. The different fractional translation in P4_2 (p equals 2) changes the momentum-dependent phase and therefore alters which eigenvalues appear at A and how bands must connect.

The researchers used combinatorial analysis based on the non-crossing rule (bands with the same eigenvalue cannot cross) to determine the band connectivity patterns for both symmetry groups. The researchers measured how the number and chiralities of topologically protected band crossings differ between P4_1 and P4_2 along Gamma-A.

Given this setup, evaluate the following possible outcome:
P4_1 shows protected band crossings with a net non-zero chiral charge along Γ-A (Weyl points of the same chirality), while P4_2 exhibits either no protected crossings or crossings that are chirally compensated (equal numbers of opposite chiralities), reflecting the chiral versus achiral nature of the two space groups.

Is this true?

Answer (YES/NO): NO